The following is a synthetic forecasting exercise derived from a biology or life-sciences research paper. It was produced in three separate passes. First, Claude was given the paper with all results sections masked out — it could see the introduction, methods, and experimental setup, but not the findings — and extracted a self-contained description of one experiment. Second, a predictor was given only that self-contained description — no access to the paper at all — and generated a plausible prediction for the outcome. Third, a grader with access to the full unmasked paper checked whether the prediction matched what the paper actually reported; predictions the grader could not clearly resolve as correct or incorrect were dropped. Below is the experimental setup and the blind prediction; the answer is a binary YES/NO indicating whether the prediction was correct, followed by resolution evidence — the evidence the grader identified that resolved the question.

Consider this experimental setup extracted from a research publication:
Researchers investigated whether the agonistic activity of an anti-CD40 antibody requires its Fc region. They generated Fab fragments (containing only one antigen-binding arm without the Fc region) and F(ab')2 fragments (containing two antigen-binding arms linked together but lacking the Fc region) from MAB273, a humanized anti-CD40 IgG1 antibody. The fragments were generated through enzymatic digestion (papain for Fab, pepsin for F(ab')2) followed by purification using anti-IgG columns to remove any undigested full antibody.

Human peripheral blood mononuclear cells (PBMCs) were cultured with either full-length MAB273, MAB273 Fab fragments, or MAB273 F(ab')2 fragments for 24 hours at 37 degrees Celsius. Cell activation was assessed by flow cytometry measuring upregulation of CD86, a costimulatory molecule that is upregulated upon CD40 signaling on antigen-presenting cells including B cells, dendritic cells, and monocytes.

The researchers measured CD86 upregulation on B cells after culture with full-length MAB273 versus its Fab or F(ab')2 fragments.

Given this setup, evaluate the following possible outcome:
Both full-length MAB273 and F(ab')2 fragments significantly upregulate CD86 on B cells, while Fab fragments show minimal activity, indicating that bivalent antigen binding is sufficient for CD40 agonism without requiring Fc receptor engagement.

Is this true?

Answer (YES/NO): YES